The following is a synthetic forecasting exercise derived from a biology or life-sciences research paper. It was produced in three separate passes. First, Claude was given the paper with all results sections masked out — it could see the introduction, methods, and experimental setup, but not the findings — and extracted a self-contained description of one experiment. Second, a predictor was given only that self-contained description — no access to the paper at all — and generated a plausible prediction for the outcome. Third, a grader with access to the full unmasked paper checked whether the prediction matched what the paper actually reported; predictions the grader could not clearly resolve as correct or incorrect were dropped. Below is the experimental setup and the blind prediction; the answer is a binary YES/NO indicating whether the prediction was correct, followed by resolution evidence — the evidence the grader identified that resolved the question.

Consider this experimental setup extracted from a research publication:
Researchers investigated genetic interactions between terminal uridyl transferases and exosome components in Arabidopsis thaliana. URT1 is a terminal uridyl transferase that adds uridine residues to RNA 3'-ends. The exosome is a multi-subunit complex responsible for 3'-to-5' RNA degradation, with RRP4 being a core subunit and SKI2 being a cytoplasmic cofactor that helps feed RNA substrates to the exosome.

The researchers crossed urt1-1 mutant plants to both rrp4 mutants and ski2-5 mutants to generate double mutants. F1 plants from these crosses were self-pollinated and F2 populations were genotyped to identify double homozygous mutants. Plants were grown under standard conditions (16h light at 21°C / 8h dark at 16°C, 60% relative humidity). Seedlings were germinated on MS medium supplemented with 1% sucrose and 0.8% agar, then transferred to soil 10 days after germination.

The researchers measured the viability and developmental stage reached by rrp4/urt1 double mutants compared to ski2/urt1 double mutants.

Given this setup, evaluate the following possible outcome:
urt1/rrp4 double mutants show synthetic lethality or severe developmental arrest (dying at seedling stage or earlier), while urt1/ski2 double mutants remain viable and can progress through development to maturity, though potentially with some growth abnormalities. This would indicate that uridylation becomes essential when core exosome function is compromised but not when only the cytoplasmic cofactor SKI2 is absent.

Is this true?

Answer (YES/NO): NO